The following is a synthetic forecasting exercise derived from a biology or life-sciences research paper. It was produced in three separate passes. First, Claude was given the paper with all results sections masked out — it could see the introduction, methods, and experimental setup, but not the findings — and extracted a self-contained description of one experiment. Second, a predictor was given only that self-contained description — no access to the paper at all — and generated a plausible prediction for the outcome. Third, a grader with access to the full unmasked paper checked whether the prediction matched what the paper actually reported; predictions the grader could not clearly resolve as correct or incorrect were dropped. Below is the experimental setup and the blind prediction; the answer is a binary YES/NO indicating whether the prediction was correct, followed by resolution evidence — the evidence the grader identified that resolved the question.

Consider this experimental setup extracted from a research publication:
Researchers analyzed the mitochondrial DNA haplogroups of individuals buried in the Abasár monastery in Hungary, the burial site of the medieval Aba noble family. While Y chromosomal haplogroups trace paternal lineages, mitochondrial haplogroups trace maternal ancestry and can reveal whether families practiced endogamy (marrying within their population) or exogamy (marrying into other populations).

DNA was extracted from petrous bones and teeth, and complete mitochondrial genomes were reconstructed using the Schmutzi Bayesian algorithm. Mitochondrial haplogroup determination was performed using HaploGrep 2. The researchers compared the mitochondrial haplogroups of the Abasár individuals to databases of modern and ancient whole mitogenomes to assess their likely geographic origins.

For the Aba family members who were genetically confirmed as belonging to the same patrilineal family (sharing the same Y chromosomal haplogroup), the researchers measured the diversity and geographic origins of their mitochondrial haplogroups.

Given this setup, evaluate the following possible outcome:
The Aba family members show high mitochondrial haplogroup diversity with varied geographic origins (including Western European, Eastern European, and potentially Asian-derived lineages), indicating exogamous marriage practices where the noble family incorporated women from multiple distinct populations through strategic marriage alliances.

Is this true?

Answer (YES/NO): YES